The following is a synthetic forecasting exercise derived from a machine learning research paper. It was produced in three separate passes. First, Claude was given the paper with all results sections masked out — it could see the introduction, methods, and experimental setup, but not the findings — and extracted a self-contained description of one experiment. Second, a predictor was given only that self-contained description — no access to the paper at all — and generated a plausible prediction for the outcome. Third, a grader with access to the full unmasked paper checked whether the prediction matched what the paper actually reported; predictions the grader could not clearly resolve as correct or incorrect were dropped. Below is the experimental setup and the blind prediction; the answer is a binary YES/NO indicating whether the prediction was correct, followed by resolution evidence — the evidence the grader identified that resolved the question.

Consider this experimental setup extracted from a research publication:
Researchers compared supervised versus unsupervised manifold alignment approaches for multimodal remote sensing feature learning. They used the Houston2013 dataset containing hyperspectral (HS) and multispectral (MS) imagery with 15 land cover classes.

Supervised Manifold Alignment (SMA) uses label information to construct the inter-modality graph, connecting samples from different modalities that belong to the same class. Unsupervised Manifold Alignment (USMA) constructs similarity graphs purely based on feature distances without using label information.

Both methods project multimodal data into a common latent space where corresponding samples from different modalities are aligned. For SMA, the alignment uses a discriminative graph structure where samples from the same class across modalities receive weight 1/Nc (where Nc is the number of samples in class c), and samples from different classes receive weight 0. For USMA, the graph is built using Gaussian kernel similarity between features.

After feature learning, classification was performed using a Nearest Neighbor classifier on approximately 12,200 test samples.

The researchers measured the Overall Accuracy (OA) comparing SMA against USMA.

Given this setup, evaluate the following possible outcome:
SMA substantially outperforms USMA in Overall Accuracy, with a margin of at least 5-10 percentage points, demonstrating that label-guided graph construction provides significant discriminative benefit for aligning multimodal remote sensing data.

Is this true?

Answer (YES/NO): NO